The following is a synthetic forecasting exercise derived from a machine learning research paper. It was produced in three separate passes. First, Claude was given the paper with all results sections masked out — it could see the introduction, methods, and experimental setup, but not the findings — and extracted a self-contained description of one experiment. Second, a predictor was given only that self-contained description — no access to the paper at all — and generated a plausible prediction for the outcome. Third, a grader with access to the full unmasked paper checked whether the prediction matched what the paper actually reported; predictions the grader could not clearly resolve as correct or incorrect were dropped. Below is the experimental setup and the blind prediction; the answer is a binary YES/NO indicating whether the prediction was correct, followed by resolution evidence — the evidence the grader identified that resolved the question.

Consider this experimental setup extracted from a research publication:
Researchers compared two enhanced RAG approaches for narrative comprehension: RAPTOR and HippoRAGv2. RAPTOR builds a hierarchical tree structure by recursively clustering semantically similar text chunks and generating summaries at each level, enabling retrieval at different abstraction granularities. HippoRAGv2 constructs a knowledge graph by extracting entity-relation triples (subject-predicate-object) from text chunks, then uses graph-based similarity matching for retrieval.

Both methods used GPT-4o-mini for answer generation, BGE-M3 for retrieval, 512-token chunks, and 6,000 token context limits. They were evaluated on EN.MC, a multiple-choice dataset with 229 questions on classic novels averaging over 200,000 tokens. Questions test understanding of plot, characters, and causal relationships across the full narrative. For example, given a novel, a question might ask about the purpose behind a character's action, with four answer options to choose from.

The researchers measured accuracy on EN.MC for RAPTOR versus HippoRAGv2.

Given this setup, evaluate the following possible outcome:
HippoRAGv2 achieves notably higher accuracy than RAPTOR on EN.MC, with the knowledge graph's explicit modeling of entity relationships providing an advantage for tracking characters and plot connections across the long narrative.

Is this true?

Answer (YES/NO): NO